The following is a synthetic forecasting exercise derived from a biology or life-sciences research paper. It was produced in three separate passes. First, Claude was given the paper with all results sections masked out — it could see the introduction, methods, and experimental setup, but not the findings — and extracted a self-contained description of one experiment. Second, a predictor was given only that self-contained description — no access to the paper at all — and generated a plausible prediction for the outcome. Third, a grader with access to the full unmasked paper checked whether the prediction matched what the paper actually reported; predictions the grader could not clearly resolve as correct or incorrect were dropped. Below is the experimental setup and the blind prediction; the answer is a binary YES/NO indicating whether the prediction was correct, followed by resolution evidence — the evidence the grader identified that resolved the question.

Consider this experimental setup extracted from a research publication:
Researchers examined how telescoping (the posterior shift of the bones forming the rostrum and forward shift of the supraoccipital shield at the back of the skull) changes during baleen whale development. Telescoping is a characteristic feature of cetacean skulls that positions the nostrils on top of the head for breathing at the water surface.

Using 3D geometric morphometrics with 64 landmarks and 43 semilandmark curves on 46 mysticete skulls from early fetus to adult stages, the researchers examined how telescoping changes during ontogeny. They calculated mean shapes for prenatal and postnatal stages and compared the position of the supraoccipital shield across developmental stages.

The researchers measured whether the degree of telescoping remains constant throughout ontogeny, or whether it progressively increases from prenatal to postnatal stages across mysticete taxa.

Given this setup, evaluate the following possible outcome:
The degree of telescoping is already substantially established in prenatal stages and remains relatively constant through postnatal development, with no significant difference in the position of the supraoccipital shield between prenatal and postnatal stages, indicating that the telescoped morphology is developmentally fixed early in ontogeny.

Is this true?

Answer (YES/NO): NO